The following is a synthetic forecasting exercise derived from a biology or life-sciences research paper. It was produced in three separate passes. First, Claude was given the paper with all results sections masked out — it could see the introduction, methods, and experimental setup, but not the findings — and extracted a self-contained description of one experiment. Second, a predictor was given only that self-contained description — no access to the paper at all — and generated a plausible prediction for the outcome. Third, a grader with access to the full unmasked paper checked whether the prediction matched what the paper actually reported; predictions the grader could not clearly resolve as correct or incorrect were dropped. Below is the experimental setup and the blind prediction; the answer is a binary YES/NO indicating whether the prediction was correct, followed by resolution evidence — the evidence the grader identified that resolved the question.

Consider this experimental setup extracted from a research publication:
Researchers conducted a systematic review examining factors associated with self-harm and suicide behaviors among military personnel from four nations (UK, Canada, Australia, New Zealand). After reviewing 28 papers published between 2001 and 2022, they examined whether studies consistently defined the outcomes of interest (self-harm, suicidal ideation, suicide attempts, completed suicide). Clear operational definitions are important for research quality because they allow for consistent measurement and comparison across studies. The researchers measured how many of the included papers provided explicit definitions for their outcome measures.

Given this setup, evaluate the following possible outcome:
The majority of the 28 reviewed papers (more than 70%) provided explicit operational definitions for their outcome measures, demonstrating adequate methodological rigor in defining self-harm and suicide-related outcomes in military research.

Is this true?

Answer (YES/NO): NO